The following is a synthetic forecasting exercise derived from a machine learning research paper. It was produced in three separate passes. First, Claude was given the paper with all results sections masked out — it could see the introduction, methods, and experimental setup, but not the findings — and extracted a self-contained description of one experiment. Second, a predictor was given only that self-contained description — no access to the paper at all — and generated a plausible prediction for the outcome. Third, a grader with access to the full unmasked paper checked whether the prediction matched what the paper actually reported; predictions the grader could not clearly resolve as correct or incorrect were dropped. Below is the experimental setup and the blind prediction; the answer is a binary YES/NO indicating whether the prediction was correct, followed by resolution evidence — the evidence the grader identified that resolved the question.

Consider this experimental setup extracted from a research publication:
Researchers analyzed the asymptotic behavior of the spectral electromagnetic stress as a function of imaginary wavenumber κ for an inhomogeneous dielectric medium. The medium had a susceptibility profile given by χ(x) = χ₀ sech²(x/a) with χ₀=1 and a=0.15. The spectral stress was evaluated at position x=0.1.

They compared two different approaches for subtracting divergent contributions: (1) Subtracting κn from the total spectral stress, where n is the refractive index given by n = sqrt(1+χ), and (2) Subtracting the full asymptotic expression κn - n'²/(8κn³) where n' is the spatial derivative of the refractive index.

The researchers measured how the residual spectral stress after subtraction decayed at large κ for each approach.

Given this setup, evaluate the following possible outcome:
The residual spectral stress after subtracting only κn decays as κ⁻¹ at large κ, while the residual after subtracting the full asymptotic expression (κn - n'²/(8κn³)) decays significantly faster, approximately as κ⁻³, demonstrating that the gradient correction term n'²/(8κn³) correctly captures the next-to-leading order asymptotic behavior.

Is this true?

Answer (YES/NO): YES